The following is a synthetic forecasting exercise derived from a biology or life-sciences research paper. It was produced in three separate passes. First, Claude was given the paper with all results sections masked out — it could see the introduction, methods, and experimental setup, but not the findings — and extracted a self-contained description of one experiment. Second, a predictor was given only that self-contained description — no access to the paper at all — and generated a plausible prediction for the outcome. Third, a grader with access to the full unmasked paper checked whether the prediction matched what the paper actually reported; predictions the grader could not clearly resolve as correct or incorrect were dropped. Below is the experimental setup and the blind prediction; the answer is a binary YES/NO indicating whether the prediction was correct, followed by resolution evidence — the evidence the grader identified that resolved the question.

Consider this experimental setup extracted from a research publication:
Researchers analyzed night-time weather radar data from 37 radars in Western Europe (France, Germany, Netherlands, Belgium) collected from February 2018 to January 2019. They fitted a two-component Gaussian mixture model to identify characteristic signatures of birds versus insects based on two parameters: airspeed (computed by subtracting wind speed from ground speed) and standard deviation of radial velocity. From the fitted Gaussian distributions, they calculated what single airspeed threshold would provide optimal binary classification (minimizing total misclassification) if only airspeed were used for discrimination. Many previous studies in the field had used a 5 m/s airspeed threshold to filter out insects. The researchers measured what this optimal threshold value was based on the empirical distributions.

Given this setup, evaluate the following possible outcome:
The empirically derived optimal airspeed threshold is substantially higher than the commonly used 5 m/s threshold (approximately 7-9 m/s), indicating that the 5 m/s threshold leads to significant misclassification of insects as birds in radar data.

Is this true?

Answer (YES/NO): NO